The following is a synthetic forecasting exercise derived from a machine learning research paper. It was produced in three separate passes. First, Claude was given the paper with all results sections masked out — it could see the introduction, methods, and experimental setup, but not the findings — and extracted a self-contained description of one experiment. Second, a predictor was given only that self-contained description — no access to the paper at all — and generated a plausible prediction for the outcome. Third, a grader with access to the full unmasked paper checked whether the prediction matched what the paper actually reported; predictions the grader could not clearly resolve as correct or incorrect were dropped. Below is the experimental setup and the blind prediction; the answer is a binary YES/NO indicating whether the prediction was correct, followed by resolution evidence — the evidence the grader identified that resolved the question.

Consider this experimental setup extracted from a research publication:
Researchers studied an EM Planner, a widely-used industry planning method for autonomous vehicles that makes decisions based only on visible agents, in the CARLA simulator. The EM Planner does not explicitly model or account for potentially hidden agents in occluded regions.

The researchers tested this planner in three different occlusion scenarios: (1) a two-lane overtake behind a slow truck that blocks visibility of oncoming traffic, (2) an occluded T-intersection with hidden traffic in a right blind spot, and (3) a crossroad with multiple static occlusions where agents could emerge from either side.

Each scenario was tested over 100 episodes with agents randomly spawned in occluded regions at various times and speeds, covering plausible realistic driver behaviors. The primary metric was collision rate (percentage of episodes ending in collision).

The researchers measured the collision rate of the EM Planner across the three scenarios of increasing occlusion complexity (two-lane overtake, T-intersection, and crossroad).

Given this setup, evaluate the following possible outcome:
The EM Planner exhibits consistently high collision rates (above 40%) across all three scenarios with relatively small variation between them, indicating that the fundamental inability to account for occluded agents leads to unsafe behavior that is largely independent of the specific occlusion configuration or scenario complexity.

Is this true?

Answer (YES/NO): NO